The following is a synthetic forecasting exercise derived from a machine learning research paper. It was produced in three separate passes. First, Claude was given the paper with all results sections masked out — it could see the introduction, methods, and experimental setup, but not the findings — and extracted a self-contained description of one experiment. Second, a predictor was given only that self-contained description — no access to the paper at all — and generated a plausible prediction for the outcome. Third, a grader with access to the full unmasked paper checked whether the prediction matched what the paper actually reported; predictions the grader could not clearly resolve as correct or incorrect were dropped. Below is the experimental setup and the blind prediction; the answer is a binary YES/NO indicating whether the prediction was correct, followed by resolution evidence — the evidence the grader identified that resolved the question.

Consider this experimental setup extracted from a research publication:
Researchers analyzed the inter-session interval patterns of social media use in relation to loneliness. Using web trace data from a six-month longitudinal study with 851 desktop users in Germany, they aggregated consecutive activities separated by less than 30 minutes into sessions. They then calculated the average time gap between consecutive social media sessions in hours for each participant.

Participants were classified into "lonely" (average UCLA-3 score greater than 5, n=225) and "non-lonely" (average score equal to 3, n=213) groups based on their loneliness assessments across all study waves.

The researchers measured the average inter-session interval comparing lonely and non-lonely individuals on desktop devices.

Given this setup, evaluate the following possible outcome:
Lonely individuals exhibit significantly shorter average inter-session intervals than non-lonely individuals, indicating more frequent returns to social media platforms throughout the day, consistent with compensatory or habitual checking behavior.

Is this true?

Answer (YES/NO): NO